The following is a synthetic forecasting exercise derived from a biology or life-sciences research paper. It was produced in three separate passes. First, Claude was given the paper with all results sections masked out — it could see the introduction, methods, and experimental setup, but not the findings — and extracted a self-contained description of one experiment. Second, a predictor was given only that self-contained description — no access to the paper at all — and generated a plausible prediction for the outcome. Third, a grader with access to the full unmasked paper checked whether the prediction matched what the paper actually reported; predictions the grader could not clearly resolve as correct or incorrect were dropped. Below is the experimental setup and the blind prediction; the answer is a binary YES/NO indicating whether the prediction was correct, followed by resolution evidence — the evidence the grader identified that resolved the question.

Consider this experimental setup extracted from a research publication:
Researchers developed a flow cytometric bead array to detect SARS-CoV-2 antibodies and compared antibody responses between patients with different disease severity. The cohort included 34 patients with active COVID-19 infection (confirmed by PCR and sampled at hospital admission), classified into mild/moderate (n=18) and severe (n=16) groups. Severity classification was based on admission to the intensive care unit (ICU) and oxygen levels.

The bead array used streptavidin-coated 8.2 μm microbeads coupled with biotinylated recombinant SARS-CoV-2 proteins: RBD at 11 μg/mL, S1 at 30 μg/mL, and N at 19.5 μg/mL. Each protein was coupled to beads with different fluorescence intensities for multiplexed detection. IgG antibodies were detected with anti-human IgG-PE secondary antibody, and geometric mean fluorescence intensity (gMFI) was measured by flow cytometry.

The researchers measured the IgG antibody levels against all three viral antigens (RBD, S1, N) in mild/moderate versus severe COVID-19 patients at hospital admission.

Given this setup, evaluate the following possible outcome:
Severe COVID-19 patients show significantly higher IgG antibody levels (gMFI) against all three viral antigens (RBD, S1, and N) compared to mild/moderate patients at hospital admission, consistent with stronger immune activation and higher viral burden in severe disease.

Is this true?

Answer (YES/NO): NO